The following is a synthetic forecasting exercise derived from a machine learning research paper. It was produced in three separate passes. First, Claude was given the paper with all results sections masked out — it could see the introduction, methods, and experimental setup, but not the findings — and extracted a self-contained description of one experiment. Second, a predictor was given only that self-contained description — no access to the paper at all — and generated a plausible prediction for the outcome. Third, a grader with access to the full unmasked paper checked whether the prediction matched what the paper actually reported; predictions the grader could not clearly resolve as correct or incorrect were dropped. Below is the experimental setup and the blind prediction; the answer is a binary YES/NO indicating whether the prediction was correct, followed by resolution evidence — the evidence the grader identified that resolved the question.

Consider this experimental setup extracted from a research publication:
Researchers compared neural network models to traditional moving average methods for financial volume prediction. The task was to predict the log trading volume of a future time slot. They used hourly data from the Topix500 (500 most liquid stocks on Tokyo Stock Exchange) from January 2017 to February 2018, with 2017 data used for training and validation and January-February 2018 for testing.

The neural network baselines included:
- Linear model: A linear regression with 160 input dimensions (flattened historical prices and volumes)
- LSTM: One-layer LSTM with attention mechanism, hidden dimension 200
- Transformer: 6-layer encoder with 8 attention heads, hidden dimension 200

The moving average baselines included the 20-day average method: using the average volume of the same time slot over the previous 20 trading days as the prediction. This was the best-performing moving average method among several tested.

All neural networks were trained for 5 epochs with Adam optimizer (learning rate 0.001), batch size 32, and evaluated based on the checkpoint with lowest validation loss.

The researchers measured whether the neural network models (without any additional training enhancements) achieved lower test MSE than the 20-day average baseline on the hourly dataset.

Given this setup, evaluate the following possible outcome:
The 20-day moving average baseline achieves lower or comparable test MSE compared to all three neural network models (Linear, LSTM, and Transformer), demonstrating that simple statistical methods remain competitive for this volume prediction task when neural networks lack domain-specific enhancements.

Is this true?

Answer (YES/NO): NO